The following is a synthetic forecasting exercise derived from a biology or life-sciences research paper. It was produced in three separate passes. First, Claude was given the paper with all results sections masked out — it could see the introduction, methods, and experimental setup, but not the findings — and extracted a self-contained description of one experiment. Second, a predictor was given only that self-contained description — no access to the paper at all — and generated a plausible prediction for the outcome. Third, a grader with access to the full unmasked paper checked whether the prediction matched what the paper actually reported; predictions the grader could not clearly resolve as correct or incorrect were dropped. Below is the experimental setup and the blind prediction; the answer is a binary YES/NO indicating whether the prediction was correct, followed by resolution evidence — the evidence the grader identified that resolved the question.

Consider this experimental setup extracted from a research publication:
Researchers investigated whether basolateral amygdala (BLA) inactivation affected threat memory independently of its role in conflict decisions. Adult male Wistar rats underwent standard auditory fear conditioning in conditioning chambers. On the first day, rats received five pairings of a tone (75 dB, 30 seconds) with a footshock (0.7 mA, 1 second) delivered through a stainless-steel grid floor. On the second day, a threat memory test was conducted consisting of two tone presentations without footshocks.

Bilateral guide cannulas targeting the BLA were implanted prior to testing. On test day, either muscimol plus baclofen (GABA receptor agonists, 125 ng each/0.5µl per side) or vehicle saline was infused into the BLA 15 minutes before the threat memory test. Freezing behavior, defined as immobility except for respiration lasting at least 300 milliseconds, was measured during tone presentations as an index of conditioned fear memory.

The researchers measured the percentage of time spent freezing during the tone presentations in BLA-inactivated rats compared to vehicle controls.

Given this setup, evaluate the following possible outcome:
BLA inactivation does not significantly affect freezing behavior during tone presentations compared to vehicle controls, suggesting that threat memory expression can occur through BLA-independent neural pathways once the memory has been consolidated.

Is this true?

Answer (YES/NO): NO